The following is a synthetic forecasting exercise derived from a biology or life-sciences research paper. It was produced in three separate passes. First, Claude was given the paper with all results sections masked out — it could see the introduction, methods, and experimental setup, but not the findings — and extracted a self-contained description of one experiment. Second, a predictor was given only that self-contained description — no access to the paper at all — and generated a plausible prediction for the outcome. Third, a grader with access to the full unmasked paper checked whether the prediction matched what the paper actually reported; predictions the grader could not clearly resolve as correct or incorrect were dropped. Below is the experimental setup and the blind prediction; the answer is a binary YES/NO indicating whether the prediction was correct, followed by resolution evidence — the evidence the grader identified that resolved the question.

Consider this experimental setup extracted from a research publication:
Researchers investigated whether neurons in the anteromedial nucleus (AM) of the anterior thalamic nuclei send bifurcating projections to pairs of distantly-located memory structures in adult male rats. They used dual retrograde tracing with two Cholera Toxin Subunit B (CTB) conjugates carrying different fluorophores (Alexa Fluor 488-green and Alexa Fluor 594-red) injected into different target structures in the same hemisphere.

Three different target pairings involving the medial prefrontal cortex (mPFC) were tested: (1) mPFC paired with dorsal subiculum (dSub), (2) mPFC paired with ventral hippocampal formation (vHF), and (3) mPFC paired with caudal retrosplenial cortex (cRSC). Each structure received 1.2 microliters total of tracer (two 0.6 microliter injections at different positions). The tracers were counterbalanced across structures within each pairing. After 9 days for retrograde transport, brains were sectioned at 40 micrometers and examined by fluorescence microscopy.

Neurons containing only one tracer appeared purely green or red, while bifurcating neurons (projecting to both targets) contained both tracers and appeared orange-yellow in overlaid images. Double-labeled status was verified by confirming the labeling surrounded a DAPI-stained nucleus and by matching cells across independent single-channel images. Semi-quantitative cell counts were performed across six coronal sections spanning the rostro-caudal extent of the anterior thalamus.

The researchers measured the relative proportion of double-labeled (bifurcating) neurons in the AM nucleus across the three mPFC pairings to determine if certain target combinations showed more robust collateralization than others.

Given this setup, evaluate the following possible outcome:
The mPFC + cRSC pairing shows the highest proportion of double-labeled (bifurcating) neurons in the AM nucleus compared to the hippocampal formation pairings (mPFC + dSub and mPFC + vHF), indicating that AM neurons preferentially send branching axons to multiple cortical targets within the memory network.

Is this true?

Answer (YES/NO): NO